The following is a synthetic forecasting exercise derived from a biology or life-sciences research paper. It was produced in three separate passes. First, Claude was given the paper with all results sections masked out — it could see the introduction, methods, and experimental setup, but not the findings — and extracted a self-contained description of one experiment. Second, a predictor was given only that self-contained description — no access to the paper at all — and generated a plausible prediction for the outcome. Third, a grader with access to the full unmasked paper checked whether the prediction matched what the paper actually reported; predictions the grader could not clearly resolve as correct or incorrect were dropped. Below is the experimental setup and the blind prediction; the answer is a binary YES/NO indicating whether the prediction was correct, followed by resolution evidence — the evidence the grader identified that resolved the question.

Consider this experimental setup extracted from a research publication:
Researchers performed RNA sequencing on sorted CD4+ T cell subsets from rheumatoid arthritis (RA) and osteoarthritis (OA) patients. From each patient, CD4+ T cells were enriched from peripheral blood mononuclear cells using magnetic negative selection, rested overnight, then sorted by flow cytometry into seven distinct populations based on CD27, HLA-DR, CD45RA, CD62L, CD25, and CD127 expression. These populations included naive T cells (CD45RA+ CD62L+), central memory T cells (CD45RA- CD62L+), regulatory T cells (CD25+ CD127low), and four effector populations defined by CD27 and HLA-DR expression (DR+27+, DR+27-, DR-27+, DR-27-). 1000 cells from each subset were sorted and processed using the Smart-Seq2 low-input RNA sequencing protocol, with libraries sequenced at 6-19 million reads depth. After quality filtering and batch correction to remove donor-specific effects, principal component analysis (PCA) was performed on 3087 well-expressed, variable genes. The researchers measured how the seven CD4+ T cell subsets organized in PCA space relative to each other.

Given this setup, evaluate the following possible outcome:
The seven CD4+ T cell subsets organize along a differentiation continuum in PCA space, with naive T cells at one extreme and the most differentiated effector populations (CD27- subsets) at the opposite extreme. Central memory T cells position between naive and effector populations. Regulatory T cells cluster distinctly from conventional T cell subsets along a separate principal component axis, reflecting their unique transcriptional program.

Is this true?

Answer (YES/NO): NO